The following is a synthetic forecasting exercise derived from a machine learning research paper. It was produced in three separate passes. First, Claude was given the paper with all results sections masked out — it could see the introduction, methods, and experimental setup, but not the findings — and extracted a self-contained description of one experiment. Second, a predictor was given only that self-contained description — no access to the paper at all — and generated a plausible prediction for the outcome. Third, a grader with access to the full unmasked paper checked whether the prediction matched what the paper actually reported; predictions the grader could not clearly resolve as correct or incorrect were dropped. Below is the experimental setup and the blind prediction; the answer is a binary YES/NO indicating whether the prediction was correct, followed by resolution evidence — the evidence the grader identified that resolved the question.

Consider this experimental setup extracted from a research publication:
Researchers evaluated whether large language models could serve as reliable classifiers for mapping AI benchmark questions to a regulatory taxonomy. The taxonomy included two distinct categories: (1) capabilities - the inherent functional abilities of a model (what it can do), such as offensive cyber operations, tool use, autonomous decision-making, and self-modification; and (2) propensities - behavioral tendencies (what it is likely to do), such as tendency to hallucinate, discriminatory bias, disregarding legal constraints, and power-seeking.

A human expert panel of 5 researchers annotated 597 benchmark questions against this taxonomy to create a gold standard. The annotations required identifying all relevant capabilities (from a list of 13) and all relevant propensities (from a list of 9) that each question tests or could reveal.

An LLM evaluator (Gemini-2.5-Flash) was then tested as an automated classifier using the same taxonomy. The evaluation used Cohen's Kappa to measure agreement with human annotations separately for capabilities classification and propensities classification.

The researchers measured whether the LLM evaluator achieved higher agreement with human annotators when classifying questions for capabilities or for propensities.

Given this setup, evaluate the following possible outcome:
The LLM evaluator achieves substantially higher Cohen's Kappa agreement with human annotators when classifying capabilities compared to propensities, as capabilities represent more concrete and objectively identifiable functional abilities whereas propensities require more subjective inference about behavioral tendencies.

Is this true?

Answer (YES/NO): NO